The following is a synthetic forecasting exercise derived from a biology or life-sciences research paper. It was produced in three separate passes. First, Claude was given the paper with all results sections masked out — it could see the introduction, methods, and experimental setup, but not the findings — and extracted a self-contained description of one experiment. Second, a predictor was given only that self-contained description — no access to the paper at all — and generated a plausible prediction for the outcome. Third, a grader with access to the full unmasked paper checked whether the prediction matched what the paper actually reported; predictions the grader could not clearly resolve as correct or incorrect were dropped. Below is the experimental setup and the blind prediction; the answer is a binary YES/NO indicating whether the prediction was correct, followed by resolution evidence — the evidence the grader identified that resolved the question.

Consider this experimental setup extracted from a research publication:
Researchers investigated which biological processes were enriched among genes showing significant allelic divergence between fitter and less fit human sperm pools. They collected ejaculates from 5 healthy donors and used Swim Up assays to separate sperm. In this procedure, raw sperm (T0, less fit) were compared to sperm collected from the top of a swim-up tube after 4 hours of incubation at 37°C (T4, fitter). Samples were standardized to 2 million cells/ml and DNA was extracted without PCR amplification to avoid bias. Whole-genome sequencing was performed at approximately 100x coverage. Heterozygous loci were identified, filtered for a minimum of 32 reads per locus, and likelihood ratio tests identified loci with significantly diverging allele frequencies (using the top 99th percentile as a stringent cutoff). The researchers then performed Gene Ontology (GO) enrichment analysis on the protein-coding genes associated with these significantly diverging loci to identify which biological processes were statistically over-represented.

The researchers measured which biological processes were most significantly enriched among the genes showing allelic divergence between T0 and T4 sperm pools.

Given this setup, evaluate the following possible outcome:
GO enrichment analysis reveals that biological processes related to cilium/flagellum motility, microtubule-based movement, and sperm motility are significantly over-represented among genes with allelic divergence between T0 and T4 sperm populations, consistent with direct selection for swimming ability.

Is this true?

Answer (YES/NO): NO